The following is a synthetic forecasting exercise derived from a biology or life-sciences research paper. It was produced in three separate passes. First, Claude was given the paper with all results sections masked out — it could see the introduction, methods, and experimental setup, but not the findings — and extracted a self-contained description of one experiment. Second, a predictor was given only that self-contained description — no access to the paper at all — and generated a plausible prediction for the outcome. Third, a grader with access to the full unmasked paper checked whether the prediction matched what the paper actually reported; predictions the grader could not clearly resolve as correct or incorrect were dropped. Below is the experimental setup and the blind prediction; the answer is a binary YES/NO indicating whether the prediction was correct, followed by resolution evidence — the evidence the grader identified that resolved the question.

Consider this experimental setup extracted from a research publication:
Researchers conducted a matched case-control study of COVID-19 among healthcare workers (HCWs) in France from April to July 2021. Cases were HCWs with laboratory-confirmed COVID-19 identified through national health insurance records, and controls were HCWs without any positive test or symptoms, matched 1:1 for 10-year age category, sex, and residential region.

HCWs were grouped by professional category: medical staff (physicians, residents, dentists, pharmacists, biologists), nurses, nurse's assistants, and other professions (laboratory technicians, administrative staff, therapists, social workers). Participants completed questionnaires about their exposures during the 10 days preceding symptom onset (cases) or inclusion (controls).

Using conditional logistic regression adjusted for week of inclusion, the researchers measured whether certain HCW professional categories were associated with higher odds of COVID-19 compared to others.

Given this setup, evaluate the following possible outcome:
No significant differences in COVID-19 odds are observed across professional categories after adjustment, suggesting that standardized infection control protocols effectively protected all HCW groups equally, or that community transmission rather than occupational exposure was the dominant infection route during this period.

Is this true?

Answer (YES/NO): NO